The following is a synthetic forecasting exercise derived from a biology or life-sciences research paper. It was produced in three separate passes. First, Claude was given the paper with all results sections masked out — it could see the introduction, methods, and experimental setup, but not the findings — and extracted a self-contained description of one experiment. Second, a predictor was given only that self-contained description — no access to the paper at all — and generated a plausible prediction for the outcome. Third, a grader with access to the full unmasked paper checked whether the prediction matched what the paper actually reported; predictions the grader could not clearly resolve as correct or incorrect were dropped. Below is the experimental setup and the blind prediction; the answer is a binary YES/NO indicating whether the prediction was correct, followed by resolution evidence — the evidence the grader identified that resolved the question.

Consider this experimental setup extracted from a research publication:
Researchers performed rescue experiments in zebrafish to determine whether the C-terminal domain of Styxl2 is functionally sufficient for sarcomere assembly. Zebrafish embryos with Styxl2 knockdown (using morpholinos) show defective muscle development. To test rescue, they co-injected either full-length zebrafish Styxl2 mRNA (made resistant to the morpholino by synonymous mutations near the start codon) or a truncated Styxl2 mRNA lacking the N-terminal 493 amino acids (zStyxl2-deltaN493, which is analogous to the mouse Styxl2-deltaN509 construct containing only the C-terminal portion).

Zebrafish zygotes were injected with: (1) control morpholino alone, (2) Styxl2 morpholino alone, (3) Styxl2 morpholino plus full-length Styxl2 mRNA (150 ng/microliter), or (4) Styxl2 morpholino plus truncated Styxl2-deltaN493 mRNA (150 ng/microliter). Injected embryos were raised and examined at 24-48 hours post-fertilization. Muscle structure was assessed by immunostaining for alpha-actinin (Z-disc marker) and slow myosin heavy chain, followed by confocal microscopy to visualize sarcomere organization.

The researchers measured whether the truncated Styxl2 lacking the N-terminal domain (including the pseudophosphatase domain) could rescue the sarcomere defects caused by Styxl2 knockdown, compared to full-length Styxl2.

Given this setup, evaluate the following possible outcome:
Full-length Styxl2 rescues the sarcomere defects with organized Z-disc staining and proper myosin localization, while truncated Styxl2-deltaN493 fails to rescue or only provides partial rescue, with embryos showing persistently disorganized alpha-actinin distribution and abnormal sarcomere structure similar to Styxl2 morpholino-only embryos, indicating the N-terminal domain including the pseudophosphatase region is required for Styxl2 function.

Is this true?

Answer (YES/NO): NO